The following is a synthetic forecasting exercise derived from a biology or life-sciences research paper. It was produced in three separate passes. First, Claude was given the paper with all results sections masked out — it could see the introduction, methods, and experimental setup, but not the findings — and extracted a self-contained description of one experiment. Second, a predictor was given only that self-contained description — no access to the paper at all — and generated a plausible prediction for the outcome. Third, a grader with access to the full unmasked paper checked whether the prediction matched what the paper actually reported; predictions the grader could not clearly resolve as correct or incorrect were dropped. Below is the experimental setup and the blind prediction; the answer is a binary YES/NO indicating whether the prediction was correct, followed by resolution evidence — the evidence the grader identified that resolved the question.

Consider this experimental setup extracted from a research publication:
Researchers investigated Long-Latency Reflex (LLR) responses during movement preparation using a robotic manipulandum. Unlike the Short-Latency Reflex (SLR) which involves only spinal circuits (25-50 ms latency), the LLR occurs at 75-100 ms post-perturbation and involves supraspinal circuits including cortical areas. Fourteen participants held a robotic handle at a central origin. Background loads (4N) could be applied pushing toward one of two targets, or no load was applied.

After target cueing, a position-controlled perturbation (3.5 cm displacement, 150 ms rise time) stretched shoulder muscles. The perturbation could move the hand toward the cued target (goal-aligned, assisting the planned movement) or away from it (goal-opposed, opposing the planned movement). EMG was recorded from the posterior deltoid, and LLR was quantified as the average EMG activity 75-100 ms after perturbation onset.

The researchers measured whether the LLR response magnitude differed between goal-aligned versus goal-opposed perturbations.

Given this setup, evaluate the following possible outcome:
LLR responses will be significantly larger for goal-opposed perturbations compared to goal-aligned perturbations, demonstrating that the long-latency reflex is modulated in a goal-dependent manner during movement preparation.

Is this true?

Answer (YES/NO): YES